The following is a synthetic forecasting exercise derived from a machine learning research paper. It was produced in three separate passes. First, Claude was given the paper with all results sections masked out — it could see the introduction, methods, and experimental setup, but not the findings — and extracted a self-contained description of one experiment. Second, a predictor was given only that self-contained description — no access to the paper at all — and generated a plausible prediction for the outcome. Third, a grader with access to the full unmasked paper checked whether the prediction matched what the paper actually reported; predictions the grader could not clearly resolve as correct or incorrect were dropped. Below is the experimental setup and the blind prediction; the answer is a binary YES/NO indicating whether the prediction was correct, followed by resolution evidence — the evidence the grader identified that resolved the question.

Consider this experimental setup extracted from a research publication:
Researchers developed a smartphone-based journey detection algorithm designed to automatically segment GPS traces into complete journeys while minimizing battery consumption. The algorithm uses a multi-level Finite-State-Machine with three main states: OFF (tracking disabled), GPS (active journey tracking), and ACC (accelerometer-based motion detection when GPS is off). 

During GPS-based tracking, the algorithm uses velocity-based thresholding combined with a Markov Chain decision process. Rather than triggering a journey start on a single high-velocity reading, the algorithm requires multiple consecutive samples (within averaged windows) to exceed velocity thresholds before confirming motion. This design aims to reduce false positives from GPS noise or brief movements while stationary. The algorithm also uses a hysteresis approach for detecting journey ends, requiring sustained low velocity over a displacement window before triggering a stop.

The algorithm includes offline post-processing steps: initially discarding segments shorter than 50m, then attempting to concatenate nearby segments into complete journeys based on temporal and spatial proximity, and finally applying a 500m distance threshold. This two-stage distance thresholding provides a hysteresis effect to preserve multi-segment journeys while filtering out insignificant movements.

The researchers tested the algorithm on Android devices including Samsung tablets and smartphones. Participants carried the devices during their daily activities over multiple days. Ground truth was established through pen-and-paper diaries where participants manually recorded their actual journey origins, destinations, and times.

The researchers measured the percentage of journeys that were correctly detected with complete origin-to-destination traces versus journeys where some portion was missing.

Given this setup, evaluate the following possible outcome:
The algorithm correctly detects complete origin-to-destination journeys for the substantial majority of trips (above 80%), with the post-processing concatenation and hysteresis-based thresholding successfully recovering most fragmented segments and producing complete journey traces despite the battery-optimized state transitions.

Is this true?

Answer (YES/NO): YES